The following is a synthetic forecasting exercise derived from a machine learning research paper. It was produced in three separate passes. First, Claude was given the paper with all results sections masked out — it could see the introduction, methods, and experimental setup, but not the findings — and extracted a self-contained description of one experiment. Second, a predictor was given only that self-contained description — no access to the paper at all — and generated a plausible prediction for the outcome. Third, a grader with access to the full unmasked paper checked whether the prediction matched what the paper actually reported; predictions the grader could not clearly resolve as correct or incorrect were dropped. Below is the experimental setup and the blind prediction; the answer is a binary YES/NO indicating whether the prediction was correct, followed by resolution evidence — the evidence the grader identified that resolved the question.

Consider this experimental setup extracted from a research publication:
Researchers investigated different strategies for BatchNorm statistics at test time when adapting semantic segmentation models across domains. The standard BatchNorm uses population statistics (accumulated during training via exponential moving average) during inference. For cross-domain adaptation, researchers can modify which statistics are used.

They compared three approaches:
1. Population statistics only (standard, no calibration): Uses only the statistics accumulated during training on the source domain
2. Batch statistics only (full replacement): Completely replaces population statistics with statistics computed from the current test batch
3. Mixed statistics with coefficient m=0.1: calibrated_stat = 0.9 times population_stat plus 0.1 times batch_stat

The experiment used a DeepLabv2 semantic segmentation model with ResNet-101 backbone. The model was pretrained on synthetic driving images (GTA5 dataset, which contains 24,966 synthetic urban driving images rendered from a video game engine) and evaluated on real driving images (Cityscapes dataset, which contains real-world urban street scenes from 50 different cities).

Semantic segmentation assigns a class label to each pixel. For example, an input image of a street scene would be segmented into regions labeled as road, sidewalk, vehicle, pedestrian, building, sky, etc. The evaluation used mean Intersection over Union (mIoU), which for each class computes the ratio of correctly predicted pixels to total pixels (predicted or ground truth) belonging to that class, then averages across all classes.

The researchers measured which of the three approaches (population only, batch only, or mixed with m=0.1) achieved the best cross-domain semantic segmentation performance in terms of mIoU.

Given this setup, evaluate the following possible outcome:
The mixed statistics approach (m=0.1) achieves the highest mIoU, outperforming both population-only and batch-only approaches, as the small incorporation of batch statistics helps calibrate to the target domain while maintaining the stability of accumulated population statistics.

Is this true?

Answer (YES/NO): YES